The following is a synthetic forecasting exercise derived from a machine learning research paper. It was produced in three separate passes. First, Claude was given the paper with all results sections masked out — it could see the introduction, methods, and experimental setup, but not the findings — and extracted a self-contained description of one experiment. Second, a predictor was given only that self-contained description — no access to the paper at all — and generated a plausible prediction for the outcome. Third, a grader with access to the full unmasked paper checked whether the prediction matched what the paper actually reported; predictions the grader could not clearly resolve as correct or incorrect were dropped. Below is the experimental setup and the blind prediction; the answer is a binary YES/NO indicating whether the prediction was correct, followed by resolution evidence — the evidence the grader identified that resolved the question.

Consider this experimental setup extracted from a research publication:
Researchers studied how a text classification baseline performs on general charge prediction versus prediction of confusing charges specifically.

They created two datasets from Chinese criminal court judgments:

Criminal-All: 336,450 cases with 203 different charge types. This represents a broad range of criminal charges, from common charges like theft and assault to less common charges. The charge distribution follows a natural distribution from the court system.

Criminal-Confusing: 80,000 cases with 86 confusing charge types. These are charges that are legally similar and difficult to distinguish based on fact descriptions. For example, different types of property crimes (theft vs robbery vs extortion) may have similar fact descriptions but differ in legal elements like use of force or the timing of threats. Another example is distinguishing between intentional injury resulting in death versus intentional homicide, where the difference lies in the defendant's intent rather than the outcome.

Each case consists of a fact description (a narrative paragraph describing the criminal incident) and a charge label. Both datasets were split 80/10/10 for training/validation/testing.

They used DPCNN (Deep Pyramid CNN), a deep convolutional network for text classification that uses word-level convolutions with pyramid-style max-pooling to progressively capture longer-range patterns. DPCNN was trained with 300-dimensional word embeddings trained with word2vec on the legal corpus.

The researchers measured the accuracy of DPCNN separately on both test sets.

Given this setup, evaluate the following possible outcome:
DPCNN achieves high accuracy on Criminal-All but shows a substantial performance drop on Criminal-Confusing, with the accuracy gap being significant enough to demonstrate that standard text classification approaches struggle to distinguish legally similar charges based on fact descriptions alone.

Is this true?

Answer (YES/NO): YES